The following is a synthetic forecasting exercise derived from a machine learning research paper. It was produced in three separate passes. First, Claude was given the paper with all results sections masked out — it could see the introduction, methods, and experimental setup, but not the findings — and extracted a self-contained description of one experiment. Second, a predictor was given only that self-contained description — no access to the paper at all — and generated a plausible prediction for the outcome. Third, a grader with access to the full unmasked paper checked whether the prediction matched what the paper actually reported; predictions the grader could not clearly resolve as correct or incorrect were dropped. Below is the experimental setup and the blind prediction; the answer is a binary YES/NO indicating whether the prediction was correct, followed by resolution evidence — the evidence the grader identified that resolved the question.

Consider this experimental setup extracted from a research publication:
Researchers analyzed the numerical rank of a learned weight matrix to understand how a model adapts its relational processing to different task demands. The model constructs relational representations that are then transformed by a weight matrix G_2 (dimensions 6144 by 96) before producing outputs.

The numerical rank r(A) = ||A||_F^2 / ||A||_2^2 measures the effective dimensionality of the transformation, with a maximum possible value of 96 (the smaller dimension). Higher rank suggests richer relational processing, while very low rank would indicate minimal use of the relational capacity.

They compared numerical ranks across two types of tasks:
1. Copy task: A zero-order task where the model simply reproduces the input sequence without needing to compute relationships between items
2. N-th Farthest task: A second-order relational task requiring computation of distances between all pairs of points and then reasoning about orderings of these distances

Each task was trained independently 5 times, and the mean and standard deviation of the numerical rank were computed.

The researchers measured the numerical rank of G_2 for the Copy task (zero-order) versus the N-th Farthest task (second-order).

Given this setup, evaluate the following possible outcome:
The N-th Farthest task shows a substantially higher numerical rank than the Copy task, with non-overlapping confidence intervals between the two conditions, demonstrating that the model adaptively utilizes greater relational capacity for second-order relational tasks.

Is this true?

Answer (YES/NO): NO